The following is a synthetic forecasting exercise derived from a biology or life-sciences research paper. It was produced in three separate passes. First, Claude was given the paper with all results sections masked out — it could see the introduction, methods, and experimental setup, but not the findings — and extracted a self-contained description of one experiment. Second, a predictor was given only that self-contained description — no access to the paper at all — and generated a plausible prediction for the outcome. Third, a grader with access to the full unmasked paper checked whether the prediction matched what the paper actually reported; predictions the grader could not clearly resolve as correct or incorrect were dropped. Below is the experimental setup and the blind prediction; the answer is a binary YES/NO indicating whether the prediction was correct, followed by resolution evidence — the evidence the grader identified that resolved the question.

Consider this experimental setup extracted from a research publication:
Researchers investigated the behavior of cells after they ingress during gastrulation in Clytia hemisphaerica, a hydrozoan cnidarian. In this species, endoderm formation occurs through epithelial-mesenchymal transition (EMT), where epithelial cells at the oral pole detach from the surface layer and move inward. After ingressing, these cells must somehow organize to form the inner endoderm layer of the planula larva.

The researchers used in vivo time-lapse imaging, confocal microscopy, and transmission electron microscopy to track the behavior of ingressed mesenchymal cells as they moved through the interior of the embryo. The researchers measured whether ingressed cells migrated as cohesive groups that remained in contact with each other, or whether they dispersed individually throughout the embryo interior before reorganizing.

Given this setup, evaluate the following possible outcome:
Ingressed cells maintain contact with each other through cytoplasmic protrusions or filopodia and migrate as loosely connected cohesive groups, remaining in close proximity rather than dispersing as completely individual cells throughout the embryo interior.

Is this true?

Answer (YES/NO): YES